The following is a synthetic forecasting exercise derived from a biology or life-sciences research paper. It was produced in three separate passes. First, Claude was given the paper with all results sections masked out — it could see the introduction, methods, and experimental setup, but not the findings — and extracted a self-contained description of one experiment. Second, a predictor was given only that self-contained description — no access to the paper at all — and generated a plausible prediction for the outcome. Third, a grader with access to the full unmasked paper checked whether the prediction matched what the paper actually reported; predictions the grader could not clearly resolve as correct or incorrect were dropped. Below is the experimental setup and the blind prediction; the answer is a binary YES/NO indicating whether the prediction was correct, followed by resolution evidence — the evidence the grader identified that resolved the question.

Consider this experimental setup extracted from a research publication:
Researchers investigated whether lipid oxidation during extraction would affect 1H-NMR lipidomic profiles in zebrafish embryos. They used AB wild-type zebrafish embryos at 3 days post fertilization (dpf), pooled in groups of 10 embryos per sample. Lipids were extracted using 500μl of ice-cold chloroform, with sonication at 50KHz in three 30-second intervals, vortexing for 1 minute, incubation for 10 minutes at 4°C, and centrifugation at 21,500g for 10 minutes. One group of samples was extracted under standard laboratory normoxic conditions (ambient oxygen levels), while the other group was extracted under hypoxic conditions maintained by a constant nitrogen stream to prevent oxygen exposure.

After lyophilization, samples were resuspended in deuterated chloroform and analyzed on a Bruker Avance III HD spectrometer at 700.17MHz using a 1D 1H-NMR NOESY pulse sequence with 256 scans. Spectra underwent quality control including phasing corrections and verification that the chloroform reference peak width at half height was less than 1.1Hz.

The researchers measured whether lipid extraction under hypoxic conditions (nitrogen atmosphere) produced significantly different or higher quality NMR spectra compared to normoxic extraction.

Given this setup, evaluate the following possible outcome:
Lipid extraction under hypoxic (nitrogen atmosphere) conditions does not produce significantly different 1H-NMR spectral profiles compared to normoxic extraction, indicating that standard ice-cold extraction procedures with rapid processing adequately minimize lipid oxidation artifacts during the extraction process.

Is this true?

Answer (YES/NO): NO